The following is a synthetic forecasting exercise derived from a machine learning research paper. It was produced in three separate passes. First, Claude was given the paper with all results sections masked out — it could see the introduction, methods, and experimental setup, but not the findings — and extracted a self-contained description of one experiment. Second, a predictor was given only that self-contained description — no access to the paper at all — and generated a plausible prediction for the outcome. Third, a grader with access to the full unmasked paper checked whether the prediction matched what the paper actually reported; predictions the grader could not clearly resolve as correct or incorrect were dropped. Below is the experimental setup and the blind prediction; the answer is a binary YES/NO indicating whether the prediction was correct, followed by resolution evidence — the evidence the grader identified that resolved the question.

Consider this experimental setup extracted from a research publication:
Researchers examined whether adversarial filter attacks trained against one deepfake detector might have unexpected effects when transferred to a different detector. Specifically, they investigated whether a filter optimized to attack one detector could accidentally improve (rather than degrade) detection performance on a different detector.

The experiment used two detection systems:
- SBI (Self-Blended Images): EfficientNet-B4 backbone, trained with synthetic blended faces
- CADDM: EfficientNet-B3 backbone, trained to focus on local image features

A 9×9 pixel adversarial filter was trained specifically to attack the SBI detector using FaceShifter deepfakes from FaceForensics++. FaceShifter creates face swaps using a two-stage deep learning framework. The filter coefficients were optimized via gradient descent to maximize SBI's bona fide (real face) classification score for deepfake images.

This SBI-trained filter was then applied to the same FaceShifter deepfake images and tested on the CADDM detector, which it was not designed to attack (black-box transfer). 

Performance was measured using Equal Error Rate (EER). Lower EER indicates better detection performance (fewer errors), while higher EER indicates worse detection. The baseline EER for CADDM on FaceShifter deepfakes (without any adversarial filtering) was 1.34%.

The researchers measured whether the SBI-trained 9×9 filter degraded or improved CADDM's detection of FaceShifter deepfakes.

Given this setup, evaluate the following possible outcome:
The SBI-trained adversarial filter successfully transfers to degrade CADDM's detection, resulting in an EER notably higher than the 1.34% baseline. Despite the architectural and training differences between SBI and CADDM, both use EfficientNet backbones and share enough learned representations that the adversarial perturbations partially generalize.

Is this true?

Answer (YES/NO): NO